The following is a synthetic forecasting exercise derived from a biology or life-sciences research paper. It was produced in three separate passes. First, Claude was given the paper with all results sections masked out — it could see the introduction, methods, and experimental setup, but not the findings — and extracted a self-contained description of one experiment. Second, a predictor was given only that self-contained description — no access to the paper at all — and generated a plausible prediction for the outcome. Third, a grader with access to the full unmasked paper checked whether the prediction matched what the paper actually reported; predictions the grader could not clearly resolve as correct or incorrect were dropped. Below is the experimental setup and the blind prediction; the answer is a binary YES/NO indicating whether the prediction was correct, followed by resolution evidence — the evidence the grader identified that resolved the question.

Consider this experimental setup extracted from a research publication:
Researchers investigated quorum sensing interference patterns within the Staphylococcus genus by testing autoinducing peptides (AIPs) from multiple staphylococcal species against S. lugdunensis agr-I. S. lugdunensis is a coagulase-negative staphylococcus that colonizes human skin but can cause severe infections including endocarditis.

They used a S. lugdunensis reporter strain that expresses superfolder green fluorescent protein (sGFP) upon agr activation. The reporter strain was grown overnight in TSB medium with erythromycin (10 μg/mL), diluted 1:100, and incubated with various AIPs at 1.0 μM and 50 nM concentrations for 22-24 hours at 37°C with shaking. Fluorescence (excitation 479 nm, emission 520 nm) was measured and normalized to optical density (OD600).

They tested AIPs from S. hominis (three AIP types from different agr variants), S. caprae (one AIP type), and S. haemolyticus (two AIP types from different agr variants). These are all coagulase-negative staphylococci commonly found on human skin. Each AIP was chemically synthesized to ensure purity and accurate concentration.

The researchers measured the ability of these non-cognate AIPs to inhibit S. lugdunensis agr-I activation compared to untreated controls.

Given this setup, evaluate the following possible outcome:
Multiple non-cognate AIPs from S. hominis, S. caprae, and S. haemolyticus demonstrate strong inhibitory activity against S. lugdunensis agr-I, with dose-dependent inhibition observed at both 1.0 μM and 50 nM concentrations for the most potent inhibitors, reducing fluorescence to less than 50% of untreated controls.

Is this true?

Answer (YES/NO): NO